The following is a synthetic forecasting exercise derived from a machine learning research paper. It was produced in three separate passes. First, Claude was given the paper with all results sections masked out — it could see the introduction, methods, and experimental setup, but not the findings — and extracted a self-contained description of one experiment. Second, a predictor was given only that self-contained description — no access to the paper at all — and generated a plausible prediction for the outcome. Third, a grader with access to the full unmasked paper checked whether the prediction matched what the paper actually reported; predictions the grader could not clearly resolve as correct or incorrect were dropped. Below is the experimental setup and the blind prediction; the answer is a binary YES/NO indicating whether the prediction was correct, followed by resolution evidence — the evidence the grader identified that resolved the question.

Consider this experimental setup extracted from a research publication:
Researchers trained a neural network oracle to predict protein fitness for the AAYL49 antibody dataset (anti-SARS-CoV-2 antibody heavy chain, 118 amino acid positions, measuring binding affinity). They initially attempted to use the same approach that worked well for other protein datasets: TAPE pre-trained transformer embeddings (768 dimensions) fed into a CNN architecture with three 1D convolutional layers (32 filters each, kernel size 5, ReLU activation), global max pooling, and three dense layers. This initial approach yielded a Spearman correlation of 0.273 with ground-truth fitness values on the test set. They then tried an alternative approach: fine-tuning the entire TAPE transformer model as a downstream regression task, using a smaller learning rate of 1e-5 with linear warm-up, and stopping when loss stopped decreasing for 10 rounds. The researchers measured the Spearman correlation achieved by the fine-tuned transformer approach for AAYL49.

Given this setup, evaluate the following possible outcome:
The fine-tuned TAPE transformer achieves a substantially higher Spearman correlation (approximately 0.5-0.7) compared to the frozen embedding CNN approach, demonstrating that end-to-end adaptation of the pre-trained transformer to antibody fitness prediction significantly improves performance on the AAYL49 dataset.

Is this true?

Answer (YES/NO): YES